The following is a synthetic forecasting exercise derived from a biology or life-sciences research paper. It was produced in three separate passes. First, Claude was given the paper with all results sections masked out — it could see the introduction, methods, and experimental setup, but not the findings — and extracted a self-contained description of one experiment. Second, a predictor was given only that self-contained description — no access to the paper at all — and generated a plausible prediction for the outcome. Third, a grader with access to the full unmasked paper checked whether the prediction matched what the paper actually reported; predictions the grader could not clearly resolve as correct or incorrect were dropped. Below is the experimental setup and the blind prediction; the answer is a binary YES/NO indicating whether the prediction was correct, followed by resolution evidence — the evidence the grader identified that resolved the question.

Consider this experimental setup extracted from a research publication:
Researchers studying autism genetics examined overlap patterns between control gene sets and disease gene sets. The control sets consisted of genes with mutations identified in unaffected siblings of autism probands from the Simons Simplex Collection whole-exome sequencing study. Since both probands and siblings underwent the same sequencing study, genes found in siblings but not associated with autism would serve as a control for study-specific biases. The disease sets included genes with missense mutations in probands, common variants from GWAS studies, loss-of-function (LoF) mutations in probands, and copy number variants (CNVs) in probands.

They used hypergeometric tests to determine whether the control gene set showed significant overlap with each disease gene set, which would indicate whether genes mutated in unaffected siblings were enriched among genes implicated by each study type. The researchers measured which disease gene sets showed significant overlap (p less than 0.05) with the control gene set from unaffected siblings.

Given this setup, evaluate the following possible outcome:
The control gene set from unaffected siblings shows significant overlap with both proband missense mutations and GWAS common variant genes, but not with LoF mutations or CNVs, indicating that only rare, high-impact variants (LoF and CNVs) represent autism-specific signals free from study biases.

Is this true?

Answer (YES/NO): NO